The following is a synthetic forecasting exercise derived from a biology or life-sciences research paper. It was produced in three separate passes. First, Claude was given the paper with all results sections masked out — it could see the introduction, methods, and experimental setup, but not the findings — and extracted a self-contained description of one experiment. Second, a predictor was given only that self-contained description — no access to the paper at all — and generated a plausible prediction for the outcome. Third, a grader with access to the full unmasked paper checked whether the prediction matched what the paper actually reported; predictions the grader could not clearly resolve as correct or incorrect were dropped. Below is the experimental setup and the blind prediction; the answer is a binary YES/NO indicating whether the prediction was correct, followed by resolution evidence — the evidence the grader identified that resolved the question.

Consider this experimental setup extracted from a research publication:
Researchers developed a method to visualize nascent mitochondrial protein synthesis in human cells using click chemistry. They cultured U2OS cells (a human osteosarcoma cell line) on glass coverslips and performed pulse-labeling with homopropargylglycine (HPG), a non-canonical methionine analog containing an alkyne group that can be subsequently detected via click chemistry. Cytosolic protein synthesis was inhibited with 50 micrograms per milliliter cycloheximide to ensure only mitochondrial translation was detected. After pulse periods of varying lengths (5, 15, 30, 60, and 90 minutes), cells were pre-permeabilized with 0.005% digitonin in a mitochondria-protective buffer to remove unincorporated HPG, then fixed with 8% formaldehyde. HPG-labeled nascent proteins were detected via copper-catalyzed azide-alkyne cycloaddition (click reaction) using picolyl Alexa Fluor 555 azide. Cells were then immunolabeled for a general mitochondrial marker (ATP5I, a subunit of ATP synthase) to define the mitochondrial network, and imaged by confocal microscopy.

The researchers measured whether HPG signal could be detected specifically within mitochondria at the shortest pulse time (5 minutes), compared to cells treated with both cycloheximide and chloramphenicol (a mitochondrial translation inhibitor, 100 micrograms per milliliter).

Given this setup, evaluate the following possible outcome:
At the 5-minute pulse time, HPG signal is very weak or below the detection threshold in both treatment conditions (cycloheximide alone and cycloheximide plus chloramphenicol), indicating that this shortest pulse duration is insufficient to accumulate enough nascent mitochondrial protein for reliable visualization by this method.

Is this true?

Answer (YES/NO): NO